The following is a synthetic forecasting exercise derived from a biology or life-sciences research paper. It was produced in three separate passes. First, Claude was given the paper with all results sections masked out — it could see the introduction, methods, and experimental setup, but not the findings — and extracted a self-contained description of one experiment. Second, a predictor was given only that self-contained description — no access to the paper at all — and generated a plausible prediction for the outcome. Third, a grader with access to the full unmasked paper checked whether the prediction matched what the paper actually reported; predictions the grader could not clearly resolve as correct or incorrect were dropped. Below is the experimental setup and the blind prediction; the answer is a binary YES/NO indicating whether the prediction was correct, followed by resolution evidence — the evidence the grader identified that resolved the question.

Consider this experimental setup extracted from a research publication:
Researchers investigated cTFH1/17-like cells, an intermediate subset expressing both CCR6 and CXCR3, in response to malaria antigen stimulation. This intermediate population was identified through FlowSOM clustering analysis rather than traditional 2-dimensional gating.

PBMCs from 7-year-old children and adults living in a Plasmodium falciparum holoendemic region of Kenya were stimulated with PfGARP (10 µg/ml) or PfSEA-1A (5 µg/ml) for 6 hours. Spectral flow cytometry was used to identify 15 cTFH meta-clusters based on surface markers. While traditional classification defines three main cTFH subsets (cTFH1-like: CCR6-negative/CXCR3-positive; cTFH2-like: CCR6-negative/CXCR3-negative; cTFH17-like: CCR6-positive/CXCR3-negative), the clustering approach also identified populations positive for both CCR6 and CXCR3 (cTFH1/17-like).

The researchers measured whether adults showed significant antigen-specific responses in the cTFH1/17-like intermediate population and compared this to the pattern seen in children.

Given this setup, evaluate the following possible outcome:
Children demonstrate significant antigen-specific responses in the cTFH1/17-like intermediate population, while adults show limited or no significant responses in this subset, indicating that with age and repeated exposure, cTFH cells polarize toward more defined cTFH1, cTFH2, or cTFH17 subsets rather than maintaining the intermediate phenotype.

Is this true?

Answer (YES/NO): NO